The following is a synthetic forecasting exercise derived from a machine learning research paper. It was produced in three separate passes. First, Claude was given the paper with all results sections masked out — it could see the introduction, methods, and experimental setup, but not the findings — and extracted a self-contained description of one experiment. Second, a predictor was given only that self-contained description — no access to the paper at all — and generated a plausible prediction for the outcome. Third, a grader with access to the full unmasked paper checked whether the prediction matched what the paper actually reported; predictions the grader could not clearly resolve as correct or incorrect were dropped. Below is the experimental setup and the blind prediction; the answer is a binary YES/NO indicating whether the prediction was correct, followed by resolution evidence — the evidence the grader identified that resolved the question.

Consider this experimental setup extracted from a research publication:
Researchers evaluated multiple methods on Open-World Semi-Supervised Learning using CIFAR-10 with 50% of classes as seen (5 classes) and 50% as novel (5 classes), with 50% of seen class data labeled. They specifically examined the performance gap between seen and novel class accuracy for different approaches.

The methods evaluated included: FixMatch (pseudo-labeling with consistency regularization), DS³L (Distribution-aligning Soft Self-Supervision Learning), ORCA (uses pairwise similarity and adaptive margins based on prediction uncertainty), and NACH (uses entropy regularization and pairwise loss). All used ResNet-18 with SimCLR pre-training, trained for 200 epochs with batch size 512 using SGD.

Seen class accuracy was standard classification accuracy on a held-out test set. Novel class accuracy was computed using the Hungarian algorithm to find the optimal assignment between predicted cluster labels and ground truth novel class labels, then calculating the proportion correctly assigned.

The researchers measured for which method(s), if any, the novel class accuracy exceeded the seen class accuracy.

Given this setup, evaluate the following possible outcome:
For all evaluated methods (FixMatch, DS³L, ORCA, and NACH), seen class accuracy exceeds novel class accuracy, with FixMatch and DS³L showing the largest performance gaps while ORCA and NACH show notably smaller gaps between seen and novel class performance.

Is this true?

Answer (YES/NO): NO